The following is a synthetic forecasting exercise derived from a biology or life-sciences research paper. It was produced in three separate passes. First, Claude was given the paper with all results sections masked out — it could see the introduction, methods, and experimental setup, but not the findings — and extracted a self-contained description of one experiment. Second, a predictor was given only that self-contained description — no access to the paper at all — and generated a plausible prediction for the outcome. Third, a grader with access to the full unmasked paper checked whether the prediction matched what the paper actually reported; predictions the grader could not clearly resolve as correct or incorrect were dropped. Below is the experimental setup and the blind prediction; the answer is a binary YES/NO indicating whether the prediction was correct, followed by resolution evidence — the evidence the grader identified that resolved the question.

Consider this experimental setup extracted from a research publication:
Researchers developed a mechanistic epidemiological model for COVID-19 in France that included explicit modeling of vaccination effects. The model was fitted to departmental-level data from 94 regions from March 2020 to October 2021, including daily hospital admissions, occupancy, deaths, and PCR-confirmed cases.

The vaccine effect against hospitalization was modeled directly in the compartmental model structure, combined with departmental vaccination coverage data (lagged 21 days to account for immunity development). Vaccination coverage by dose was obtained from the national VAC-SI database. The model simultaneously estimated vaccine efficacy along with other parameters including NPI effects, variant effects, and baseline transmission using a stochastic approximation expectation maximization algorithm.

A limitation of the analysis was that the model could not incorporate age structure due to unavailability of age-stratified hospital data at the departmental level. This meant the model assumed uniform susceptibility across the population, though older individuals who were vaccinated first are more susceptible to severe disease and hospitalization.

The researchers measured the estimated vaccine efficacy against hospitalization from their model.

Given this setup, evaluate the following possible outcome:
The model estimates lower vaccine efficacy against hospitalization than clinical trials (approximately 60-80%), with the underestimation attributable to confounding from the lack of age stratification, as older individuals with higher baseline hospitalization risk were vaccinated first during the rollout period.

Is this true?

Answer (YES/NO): NO